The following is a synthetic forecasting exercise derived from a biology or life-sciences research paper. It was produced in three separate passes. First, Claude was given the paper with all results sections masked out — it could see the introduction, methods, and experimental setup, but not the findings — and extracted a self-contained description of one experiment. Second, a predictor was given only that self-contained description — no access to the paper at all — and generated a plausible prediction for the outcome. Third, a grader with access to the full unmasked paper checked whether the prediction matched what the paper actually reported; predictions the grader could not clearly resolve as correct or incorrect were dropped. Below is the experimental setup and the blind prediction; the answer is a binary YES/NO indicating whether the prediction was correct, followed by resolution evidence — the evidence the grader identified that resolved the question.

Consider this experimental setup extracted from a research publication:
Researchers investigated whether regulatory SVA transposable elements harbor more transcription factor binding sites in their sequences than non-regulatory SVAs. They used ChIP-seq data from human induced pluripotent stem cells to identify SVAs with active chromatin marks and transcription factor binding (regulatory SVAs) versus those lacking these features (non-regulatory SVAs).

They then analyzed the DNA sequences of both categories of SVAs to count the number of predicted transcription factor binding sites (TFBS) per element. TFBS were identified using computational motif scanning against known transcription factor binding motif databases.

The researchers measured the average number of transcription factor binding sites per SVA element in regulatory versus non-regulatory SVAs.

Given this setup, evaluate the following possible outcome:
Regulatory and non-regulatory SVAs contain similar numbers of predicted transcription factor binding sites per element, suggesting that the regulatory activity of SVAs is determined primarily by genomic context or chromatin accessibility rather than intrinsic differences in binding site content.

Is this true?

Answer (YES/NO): NO